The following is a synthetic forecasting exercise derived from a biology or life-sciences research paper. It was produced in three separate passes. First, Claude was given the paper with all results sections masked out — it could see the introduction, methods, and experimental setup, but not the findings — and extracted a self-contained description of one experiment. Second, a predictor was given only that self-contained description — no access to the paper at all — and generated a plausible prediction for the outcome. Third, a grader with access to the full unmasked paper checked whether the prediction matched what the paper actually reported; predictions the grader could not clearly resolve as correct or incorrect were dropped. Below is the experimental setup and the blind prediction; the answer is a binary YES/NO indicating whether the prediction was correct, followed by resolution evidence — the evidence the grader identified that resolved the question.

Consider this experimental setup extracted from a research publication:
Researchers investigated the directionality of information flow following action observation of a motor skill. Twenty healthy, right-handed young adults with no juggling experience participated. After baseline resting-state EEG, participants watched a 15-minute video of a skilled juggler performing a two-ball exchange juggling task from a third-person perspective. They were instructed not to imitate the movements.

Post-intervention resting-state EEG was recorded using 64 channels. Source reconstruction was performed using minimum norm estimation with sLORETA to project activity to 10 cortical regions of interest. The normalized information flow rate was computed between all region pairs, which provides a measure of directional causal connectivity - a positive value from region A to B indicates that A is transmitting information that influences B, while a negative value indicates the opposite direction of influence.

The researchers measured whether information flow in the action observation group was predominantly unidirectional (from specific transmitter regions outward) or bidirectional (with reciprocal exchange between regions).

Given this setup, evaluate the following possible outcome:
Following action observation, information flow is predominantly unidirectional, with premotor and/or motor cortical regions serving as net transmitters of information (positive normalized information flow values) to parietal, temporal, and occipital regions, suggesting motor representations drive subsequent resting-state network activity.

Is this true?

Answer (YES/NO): NO